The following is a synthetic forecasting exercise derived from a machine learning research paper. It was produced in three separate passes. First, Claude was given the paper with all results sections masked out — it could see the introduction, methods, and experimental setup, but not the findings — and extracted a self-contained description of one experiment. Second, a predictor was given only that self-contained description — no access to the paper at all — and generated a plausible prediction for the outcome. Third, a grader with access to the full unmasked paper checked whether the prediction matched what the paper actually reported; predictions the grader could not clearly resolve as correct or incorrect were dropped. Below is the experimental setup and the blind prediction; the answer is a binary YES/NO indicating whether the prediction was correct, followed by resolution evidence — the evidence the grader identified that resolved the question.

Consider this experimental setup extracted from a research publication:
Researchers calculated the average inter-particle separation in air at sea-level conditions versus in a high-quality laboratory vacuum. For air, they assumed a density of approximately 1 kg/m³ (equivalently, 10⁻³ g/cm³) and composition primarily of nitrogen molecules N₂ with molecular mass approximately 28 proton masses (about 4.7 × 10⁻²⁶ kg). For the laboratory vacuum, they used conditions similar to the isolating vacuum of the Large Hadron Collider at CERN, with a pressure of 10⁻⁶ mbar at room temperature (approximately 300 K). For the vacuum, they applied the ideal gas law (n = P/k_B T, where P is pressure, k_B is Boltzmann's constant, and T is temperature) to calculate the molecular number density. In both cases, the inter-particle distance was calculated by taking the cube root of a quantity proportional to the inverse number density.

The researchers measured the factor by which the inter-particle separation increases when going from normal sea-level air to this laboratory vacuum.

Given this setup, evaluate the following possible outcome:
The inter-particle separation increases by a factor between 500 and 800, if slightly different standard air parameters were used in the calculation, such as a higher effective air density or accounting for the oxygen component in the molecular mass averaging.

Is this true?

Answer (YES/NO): NO